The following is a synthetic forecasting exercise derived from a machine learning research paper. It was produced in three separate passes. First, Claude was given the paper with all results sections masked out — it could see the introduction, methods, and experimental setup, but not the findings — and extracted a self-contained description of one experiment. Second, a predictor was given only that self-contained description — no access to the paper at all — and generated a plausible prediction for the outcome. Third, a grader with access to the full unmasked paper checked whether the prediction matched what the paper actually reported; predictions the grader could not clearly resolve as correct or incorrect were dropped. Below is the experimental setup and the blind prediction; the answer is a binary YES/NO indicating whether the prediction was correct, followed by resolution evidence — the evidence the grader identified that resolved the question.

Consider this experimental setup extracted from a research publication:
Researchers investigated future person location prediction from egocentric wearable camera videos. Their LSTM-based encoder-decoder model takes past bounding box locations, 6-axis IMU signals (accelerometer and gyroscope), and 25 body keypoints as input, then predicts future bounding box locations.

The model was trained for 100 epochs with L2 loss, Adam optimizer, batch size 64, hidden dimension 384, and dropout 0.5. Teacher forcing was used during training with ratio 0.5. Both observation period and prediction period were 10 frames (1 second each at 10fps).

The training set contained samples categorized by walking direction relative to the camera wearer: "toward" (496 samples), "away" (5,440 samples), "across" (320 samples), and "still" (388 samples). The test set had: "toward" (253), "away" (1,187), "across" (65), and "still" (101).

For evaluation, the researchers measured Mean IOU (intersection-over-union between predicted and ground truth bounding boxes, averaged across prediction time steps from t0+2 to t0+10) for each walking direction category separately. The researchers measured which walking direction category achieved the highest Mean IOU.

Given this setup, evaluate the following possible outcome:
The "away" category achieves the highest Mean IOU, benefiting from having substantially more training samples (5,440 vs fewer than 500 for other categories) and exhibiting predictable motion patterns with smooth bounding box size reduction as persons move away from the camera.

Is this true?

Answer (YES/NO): YES